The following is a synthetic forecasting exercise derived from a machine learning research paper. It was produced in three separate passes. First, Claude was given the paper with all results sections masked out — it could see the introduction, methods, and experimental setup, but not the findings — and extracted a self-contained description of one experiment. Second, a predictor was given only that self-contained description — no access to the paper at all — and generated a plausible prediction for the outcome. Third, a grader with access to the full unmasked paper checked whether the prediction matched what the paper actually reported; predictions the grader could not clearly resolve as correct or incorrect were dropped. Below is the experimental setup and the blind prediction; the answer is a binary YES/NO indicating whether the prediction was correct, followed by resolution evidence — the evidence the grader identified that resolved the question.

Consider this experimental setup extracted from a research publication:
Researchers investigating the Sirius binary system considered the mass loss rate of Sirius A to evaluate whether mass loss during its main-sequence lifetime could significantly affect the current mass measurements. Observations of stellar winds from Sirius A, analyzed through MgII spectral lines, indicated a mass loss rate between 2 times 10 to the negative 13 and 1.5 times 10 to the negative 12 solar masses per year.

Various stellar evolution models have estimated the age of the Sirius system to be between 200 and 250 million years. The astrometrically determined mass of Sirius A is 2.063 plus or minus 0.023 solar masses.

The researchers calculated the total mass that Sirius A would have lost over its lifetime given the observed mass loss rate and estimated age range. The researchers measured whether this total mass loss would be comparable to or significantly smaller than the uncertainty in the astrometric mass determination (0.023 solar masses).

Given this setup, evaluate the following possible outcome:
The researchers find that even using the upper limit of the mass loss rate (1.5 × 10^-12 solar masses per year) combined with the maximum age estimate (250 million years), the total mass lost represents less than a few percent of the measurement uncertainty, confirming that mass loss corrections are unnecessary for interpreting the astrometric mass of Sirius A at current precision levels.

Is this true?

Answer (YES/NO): NO